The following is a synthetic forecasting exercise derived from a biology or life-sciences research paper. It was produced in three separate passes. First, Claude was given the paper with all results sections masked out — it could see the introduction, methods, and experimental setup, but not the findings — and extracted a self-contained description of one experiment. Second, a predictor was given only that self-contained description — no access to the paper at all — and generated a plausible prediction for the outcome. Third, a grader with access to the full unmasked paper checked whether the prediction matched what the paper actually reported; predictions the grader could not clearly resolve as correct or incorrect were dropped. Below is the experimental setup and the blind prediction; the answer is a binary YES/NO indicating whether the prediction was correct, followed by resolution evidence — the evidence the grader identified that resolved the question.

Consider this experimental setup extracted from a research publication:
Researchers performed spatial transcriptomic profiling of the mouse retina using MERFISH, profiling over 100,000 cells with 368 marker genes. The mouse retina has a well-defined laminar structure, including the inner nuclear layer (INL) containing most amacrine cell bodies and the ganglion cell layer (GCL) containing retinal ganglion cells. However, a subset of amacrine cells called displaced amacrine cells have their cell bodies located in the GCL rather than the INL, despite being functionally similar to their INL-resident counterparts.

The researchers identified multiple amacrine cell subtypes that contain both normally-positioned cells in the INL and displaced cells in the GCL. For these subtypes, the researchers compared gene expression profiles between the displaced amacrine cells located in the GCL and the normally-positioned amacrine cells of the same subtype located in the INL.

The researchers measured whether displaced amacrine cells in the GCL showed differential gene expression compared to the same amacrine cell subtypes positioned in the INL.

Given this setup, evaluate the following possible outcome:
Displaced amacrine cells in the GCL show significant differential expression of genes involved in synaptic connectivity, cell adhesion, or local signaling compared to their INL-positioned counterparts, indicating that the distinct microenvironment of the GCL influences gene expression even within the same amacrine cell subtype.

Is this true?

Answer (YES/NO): YES